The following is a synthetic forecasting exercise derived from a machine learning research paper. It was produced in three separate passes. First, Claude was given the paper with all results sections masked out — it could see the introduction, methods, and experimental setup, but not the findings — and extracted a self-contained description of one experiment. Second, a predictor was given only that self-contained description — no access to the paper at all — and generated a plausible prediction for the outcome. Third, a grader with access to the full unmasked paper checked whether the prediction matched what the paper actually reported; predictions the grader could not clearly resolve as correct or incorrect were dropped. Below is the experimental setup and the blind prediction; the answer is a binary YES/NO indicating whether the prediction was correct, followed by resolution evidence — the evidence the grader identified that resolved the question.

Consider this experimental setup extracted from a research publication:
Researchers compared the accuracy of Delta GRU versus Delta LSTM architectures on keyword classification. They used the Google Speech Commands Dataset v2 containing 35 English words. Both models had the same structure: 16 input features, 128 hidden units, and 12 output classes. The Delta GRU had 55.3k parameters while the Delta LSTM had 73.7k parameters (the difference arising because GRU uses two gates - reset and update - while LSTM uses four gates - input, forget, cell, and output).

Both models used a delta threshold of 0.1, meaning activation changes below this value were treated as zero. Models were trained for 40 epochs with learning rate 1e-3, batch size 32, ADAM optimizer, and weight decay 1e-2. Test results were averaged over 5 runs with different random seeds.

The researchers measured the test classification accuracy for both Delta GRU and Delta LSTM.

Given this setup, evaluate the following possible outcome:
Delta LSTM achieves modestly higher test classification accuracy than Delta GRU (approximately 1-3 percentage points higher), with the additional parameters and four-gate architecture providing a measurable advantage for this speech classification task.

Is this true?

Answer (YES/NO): NO